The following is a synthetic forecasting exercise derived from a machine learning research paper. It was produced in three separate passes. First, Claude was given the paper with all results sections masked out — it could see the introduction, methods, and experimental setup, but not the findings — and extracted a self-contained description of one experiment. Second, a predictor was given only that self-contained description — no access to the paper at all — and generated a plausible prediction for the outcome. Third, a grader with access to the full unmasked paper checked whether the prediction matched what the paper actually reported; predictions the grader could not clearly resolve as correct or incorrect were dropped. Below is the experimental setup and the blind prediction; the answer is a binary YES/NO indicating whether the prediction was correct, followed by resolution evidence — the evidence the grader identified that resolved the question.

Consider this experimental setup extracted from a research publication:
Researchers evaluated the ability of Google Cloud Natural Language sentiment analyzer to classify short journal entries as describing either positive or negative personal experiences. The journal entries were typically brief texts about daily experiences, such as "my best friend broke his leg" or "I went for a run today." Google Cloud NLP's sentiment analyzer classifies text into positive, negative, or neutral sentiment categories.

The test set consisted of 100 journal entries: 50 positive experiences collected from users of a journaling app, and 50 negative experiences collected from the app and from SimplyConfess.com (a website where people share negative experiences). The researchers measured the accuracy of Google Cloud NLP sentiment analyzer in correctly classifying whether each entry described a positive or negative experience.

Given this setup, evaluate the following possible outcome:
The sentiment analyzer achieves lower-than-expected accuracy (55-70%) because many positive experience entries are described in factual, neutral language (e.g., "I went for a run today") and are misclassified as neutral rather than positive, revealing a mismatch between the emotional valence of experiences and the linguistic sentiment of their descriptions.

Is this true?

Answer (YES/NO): NO